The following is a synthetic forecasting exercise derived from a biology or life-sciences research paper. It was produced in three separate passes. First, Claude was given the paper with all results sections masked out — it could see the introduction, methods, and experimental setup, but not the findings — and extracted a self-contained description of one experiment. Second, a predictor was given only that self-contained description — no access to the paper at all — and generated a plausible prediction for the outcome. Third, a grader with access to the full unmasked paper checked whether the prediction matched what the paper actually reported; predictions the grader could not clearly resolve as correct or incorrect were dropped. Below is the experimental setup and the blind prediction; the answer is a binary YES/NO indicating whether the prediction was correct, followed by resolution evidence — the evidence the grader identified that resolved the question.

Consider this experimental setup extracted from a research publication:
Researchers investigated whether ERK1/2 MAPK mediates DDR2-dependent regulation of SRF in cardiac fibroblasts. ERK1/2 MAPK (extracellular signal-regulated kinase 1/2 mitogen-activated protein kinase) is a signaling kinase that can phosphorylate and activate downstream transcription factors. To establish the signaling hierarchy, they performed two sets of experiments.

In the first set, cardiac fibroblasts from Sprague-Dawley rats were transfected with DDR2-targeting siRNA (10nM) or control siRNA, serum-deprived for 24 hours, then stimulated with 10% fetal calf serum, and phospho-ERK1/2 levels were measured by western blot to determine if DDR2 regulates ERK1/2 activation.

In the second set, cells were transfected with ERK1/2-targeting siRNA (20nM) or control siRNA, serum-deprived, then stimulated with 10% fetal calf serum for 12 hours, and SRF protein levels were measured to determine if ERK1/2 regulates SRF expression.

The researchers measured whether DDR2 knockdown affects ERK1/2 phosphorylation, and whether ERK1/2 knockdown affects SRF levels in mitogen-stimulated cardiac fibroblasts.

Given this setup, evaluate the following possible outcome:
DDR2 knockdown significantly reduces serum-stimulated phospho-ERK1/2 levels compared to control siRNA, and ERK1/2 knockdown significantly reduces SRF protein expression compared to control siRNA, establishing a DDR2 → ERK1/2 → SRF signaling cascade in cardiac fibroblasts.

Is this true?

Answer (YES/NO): YES